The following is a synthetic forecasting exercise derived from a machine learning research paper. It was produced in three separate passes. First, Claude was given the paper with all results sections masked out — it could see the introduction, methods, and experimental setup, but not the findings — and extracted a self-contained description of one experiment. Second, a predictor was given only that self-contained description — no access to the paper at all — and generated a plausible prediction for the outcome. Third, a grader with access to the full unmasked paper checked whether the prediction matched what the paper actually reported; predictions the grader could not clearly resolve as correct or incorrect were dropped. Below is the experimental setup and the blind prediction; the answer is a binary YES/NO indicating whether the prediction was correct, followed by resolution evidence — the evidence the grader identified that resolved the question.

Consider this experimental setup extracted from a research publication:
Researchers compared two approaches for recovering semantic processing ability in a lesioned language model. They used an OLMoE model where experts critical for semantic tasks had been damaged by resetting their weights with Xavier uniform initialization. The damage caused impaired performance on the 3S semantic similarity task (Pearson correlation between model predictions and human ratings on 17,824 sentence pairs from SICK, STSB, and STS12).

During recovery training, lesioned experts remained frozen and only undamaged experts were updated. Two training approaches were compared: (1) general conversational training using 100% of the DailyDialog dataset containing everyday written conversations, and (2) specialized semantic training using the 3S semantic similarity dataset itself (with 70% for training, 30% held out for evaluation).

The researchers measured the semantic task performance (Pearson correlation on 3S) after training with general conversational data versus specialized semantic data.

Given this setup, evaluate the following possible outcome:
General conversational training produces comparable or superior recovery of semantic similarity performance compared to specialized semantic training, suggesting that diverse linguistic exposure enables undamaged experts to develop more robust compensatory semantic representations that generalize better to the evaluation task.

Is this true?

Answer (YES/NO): NO